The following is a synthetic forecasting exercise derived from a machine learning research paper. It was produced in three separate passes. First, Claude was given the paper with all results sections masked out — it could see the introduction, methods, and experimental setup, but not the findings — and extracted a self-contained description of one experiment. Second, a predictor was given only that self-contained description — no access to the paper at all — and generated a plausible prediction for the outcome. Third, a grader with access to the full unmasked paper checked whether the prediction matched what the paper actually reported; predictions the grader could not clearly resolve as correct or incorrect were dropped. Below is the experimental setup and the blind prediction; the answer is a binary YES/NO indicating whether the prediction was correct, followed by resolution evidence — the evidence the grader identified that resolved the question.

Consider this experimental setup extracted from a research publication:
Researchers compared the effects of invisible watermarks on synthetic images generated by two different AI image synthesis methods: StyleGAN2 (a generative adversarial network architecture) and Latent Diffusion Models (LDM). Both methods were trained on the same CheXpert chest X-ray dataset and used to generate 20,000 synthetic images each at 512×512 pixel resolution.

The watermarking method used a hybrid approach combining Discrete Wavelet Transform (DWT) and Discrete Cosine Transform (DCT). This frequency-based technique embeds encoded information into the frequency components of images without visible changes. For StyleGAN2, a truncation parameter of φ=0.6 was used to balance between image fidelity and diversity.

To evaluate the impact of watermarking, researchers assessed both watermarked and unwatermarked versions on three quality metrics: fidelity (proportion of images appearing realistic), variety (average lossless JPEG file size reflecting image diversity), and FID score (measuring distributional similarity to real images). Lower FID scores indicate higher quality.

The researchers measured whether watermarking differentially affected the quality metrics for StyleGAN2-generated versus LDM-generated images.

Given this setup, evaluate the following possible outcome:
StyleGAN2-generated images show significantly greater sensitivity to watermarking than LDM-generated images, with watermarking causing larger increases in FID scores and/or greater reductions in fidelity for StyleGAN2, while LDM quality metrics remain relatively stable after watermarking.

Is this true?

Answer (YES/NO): NO